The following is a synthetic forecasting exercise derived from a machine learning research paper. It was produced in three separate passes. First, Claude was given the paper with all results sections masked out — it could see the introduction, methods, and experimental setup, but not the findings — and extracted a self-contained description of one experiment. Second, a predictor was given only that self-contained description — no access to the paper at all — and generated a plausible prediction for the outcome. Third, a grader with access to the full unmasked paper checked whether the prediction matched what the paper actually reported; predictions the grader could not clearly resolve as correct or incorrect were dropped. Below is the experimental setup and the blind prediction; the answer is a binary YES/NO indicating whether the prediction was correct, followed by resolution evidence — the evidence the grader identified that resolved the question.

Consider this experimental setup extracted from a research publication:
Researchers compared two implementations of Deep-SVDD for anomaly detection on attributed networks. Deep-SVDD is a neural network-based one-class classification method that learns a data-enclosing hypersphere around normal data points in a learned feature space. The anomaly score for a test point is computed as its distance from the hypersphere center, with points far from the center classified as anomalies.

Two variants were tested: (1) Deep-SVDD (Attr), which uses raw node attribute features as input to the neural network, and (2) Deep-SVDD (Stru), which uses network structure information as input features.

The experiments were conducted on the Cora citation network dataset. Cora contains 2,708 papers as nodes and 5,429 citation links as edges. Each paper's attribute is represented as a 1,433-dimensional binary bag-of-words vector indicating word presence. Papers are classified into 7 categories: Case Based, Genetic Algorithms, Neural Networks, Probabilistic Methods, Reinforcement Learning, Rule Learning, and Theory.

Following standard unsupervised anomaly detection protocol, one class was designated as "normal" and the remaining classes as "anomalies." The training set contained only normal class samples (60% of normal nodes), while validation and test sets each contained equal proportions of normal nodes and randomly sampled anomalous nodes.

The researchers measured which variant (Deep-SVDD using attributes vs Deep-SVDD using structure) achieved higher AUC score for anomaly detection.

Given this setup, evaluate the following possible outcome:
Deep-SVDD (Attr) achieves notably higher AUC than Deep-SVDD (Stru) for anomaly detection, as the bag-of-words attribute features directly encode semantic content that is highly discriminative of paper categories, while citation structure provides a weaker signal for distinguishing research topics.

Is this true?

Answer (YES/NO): NO